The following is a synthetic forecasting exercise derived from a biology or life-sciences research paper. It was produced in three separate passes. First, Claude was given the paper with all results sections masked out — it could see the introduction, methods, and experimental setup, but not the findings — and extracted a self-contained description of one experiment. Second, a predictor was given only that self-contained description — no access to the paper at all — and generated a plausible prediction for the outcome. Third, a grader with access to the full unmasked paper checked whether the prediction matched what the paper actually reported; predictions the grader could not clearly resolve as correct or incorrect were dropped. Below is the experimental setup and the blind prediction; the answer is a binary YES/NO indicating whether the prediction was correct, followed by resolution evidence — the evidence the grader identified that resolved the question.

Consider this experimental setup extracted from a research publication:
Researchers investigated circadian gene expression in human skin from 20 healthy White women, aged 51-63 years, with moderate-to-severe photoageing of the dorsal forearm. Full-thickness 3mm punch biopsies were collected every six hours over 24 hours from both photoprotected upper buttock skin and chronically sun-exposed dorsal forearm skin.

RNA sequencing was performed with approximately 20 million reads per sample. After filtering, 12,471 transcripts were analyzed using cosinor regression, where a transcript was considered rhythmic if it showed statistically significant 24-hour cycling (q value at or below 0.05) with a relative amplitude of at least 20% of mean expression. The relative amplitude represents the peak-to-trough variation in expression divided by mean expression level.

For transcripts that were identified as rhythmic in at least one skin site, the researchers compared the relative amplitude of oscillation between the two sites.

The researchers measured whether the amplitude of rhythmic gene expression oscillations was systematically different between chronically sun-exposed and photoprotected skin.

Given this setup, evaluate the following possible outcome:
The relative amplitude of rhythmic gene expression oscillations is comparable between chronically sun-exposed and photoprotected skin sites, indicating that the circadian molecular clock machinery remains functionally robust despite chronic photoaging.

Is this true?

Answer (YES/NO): NO